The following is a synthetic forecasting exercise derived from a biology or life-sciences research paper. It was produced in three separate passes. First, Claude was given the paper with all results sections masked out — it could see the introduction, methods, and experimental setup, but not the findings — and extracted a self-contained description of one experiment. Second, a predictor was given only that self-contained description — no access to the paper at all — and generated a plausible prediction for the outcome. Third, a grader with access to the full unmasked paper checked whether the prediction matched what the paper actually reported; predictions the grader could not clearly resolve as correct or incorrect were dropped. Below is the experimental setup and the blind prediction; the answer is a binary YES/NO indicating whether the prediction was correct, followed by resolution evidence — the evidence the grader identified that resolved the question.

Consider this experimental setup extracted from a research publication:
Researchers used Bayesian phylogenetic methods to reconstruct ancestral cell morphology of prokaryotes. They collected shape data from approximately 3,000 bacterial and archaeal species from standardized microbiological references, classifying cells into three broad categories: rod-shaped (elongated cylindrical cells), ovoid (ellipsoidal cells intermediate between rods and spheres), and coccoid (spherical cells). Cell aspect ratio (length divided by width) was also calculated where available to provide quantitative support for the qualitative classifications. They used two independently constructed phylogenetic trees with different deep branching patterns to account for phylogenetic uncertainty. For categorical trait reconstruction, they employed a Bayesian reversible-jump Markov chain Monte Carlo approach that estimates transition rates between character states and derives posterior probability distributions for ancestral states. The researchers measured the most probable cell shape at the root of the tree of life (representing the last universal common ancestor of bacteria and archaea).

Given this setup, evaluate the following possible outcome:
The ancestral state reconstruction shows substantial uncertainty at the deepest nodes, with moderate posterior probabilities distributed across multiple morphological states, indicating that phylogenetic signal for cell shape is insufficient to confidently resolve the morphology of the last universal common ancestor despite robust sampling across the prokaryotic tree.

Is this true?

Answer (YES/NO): NO